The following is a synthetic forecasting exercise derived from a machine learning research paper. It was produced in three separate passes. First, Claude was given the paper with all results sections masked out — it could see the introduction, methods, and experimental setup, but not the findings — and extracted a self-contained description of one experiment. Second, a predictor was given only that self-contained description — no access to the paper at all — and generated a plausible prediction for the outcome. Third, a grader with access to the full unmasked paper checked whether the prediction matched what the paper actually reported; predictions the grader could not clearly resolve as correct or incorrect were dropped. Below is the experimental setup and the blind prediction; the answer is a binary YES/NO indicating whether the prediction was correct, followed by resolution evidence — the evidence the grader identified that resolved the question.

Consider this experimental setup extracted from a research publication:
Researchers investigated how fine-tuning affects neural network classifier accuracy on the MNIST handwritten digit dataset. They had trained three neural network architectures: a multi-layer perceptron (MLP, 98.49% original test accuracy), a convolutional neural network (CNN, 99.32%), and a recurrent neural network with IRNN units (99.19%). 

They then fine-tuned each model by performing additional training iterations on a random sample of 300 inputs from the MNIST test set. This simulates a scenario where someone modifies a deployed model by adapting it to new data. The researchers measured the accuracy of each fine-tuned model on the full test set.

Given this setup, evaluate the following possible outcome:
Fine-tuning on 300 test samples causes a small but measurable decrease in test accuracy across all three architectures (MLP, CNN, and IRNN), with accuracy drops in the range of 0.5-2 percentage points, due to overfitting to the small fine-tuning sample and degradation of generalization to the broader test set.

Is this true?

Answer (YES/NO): NO